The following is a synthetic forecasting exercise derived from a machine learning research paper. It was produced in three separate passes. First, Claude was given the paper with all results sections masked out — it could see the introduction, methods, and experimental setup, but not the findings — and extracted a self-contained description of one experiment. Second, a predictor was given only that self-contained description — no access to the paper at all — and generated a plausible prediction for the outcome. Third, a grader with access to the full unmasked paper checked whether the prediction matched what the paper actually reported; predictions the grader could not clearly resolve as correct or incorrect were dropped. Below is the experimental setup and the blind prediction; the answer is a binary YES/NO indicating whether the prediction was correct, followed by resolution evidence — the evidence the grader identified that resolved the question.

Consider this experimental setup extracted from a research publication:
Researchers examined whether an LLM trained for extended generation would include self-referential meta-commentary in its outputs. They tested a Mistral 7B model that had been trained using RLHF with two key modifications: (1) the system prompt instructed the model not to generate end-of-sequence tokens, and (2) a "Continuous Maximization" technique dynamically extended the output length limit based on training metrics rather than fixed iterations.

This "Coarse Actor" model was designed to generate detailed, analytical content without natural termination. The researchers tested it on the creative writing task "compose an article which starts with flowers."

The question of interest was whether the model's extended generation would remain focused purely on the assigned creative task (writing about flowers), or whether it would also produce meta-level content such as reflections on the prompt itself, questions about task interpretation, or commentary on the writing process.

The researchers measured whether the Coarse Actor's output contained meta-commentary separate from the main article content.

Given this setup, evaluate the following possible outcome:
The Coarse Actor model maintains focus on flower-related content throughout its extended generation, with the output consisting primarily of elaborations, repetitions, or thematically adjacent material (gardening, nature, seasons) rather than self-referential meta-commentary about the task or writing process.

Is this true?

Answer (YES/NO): NO